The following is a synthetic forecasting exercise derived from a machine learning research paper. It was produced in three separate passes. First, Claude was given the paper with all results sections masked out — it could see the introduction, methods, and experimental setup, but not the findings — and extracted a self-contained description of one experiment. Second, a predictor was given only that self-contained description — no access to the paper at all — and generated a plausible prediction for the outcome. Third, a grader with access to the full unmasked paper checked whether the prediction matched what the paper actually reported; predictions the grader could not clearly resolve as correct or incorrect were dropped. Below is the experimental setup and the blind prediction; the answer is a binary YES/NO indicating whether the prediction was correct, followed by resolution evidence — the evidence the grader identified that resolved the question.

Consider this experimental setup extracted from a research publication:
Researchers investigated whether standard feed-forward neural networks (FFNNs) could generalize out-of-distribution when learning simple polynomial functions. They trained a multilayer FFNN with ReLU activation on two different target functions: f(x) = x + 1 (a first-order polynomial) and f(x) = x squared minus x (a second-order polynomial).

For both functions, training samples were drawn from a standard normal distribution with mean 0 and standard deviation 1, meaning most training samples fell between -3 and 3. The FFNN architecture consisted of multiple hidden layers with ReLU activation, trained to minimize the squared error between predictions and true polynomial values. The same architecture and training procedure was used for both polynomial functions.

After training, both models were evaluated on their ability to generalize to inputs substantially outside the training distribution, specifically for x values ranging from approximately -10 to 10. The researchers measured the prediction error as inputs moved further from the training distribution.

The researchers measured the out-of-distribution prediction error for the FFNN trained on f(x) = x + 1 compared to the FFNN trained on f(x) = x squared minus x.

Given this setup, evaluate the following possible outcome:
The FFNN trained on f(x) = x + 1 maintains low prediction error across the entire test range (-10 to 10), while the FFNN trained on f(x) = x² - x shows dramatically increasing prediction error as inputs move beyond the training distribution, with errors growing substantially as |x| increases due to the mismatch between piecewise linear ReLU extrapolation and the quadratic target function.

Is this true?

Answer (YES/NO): YES